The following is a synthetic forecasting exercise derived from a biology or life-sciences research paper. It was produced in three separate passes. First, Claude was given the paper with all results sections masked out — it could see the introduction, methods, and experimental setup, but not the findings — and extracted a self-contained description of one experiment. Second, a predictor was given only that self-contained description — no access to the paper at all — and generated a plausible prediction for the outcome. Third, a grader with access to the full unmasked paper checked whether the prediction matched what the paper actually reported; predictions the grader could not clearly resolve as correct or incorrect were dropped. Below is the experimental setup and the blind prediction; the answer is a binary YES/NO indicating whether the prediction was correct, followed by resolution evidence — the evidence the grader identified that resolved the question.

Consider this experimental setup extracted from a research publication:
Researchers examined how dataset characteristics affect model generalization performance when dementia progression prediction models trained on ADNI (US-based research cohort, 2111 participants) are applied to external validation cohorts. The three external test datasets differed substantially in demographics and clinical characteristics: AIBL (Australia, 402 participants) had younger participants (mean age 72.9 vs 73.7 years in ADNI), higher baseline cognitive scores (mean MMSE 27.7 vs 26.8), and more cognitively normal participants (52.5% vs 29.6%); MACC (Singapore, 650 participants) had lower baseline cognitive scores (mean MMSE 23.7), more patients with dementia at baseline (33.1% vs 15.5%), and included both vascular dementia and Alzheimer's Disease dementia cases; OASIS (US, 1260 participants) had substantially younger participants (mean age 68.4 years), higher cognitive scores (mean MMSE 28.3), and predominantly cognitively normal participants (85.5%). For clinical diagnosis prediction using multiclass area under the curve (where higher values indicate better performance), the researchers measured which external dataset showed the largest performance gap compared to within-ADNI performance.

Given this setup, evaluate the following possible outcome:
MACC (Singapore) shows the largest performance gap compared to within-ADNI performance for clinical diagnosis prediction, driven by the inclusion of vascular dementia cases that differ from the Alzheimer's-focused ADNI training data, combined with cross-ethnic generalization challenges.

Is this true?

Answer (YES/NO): NO